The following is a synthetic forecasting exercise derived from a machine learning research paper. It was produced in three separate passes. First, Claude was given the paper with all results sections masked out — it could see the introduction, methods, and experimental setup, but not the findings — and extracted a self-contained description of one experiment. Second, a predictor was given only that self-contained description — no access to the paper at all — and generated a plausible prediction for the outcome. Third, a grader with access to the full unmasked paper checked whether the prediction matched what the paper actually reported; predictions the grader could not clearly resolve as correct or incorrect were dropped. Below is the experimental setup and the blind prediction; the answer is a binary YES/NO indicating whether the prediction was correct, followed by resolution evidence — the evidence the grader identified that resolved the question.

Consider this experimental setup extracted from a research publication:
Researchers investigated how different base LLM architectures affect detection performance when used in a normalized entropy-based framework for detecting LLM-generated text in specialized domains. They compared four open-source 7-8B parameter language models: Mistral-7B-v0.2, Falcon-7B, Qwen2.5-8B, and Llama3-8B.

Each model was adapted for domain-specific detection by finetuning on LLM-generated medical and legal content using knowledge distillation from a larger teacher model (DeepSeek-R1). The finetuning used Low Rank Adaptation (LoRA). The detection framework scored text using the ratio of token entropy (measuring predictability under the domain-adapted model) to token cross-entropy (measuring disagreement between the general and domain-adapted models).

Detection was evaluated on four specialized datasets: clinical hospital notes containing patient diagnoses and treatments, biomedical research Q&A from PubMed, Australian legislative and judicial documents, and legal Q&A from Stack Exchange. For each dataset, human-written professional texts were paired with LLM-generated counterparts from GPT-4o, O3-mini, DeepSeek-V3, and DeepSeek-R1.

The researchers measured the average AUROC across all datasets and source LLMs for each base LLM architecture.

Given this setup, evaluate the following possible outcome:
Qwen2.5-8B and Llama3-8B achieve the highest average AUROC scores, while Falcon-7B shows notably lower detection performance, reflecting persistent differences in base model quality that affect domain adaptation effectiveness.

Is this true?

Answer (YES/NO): NO